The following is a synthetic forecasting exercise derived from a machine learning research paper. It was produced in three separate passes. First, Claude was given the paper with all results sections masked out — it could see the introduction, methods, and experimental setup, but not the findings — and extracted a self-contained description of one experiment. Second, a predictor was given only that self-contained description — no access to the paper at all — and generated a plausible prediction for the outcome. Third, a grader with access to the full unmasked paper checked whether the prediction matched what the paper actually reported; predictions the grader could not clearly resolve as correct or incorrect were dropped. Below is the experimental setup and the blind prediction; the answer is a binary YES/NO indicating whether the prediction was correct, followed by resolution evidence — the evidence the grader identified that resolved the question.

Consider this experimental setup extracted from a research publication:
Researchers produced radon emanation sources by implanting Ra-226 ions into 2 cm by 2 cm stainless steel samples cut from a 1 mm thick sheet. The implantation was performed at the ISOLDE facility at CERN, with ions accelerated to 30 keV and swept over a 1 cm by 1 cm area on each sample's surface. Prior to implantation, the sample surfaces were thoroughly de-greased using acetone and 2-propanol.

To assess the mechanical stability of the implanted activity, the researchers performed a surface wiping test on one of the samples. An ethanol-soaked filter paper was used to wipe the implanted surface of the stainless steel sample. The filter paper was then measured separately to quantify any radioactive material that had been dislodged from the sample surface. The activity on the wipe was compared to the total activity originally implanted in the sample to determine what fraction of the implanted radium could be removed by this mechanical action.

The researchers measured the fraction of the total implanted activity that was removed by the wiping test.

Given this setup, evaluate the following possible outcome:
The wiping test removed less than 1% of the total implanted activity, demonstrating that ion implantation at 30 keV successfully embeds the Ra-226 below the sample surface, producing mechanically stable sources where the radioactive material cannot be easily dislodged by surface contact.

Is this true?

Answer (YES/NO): YES